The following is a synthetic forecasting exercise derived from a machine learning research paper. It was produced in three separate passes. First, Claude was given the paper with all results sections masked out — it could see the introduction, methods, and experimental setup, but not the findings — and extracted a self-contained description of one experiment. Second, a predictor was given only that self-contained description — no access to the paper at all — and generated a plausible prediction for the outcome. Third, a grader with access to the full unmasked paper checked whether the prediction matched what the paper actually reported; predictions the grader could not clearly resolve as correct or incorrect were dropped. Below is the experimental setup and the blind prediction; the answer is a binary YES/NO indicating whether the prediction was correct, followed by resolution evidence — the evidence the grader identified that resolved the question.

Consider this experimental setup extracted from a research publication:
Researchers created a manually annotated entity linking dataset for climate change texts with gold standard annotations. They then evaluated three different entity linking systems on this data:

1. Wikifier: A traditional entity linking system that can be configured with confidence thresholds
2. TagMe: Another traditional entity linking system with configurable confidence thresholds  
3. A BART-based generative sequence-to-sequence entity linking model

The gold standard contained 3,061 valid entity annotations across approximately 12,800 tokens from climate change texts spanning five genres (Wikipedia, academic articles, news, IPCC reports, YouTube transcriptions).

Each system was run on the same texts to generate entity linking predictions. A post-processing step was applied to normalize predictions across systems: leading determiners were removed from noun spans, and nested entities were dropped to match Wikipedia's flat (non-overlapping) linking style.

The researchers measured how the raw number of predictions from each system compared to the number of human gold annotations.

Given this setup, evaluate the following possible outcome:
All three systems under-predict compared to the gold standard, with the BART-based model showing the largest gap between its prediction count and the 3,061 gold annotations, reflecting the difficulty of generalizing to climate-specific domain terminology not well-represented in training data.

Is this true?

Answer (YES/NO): NO